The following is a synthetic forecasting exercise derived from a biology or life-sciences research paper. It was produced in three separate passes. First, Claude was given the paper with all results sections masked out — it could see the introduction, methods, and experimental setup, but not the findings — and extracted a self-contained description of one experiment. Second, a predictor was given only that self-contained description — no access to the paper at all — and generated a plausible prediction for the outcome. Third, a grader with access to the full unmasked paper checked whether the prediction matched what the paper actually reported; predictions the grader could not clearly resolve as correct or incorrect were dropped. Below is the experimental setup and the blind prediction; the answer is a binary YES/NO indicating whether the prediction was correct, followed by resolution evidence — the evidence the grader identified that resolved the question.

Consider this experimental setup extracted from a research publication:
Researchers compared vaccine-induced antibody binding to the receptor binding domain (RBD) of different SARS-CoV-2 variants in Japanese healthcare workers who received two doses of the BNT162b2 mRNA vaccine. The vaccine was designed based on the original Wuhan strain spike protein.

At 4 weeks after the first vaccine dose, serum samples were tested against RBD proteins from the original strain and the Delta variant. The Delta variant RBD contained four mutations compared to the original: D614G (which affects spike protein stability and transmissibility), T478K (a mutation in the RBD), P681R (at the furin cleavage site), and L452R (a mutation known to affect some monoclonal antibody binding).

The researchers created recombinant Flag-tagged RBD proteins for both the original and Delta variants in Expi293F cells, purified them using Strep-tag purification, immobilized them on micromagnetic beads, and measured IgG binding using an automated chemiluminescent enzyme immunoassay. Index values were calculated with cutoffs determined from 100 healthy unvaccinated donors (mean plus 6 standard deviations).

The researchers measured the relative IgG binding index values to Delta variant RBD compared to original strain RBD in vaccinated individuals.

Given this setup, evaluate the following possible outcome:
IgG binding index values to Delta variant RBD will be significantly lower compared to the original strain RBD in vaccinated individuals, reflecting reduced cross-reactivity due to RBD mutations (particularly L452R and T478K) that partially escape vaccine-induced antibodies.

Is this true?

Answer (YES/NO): YES